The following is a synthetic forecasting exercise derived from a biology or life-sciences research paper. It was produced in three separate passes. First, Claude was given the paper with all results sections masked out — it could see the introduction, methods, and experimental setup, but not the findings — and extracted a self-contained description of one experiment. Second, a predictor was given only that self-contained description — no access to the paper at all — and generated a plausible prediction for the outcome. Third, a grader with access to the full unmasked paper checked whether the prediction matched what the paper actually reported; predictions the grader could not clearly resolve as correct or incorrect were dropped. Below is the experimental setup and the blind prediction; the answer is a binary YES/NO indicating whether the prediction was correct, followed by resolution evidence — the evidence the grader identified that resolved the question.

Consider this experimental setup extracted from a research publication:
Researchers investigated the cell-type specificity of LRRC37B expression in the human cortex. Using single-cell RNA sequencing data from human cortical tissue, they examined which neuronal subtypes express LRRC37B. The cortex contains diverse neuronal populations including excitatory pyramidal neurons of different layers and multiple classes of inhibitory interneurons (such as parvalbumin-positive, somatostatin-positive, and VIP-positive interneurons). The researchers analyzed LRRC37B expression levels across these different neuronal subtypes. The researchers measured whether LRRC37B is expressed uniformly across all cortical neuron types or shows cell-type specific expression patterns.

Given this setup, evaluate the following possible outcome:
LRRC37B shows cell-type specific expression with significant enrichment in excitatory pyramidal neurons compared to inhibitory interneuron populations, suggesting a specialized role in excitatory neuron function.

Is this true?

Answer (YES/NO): YES